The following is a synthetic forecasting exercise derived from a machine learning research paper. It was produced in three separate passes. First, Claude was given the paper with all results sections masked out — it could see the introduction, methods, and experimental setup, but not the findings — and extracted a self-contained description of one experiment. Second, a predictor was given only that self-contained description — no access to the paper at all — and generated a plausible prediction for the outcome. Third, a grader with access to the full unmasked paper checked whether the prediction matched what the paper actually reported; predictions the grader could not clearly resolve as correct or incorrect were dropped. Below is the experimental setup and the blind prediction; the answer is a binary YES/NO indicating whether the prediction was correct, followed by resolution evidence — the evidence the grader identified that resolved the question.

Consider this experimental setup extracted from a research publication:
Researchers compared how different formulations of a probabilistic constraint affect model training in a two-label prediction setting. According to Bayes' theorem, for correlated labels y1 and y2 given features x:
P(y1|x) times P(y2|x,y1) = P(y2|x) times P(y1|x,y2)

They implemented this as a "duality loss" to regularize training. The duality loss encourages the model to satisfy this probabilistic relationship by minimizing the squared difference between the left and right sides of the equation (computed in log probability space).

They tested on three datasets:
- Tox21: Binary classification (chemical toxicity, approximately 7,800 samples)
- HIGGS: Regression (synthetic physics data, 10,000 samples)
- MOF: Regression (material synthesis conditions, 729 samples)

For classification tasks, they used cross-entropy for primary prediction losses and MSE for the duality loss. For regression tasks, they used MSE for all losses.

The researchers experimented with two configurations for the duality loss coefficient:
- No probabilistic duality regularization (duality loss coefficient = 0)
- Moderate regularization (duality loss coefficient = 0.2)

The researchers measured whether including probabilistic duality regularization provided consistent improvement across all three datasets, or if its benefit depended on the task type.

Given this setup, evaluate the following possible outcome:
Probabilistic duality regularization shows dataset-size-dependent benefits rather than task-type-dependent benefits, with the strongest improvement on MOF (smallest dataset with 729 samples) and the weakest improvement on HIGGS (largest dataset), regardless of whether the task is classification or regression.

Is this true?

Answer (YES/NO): NO